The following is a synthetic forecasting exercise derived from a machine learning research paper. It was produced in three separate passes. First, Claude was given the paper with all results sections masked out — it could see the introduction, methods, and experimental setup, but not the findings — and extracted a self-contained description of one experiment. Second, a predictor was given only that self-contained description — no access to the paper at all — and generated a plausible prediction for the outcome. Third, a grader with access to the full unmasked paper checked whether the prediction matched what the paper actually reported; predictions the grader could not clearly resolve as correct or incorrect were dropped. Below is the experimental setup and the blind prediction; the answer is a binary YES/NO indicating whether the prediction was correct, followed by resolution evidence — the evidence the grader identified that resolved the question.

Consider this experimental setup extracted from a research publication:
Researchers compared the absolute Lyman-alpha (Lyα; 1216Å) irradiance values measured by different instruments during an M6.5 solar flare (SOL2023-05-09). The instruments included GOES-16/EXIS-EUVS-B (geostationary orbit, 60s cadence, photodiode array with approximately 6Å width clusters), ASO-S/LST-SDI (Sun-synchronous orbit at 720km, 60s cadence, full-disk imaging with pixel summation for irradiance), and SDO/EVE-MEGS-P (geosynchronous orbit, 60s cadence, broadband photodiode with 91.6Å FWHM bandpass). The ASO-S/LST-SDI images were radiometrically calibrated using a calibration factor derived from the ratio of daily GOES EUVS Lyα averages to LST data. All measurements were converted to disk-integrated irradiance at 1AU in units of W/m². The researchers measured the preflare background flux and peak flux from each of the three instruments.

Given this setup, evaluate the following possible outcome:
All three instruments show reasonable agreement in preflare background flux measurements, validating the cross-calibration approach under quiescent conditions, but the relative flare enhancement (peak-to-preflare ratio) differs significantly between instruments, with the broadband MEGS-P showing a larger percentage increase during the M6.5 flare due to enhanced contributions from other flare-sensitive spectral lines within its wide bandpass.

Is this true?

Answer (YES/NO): NO